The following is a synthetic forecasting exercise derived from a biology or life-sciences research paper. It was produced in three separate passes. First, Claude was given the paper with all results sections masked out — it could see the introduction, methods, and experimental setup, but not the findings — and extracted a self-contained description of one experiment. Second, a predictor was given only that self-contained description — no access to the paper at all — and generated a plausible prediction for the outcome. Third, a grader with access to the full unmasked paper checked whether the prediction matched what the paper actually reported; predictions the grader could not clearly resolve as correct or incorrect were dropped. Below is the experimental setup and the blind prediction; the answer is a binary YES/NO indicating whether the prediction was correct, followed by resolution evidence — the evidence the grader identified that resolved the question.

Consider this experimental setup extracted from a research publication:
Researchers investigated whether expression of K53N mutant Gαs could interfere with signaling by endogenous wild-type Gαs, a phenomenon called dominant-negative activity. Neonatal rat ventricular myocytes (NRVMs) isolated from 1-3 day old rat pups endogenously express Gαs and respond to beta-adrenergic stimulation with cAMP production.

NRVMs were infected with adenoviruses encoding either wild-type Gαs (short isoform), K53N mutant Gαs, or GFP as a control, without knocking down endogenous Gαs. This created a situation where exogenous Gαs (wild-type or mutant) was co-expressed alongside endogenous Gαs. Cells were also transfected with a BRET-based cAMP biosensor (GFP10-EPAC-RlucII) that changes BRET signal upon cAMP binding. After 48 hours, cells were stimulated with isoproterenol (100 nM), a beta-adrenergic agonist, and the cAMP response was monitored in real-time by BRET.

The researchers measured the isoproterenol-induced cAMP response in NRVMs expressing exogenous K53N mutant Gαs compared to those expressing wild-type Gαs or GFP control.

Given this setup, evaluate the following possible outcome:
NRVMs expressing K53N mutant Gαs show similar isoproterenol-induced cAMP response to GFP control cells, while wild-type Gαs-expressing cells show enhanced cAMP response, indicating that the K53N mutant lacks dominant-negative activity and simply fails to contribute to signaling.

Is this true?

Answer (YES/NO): NO